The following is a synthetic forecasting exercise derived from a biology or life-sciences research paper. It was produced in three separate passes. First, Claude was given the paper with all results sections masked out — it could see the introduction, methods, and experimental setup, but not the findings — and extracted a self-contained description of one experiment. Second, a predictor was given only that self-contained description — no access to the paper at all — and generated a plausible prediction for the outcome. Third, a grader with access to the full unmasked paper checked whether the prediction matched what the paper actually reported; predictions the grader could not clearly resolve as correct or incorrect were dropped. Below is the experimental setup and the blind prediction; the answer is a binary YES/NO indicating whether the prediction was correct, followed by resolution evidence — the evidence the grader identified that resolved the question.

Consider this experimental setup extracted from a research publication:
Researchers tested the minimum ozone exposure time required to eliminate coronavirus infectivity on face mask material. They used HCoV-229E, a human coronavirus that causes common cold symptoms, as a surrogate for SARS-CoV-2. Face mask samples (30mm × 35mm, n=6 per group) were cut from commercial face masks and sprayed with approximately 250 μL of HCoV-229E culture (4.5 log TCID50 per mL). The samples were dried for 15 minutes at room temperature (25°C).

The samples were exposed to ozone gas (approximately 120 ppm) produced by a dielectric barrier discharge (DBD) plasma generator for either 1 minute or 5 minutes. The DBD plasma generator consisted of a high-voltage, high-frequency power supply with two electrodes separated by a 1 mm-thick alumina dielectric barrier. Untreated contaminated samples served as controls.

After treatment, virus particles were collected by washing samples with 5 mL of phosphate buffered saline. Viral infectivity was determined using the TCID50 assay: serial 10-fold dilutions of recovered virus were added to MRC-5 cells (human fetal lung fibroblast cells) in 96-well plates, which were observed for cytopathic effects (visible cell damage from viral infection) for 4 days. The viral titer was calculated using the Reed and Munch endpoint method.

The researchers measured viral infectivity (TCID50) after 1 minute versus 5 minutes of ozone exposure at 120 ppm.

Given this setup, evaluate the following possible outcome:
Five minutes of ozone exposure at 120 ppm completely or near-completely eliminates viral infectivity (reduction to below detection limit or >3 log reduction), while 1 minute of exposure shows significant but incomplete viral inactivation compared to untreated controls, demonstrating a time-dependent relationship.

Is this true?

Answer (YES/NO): NO